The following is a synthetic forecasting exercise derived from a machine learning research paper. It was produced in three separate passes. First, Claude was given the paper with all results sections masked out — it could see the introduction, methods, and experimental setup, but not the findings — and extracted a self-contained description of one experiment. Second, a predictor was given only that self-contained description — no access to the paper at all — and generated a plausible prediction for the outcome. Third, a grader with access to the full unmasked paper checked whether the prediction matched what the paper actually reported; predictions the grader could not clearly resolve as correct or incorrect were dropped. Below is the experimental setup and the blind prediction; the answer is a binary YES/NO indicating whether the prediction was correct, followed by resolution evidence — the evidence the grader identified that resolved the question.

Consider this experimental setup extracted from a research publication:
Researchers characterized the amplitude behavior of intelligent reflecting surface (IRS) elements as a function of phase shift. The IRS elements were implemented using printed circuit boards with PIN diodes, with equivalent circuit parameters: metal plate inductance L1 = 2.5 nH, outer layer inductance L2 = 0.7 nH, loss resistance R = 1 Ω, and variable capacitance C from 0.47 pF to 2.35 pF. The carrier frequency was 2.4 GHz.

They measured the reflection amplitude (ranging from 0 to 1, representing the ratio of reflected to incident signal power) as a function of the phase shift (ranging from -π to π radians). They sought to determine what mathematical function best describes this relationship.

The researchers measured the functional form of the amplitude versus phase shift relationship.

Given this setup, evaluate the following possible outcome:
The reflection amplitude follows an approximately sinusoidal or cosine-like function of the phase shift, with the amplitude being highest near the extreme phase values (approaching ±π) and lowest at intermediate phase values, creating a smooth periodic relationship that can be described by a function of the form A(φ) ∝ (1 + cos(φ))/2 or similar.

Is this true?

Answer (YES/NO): NO